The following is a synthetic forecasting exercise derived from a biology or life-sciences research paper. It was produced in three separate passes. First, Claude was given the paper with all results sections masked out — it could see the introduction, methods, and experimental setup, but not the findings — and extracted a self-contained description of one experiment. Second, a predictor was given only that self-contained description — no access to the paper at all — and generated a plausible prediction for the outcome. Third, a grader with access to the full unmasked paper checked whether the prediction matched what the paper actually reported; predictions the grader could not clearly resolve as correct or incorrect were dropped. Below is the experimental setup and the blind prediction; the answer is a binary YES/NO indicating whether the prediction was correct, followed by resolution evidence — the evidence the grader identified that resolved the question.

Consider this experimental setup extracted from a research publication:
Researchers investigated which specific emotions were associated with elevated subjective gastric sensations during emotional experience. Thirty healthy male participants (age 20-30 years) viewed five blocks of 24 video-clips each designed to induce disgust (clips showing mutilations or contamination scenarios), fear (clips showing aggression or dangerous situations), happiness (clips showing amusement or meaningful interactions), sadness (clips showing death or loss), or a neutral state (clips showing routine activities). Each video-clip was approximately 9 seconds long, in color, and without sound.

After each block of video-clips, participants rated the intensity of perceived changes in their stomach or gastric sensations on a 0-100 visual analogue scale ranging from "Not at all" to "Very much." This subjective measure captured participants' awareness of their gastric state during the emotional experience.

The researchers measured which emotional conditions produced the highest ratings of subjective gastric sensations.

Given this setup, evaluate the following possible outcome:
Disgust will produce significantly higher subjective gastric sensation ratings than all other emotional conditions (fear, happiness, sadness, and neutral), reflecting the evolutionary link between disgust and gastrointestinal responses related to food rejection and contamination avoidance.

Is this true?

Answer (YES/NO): NO